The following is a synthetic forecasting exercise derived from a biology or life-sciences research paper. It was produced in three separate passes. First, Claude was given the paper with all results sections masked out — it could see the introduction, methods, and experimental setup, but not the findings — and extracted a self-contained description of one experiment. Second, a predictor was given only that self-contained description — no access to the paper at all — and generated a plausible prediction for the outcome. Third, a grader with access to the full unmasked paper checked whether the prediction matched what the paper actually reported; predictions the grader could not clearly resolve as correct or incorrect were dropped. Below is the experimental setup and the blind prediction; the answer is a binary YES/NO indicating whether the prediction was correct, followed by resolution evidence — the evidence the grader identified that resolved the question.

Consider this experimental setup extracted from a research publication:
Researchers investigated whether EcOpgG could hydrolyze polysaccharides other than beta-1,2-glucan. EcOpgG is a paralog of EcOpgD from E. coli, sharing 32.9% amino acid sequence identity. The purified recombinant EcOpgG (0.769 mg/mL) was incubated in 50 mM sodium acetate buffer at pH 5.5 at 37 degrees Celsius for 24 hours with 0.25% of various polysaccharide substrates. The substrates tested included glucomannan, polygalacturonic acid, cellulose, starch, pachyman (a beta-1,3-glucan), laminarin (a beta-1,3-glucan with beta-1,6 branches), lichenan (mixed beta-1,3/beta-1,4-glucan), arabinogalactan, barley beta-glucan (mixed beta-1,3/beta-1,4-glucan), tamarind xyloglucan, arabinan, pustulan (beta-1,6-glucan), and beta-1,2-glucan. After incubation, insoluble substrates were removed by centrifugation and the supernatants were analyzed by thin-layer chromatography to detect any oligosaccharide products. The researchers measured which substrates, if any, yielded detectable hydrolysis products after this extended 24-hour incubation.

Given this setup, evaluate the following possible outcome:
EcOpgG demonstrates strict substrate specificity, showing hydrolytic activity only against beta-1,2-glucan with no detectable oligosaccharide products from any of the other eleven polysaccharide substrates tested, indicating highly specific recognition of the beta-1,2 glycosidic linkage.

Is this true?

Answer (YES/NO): YES